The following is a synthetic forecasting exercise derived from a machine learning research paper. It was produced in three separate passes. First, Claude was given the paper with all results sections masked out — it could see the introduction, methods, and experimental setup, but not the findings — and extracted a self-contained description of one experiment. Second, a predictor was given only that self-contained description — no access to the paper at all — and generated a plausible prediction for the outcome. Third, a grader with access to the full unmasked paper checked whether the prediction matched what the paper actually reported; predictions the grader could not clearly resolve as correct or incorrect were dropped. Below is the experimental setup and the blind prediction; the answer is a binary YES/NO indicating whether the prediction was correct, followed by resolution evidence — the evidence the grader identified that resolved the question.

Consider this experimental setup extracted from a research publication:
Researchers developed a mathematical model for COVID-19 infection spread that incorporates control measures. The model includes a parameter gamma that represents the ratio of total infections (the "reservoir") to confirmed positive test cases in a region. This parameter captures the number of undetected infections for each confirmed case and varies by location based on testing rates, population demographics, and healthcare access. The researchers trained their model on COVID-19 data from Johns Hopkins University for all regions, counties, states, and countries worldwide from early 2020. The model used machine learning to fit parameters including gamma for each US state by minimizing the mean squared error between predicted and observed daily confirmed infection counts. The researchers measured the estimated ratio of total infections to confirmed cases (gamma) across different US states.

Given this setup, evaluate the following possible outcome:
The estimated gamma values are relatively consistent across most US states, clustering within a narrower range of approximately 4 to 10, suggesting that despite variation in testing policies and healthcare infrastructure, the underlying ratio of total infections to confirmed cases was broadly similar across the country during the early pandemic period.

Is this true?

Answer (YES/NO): NO